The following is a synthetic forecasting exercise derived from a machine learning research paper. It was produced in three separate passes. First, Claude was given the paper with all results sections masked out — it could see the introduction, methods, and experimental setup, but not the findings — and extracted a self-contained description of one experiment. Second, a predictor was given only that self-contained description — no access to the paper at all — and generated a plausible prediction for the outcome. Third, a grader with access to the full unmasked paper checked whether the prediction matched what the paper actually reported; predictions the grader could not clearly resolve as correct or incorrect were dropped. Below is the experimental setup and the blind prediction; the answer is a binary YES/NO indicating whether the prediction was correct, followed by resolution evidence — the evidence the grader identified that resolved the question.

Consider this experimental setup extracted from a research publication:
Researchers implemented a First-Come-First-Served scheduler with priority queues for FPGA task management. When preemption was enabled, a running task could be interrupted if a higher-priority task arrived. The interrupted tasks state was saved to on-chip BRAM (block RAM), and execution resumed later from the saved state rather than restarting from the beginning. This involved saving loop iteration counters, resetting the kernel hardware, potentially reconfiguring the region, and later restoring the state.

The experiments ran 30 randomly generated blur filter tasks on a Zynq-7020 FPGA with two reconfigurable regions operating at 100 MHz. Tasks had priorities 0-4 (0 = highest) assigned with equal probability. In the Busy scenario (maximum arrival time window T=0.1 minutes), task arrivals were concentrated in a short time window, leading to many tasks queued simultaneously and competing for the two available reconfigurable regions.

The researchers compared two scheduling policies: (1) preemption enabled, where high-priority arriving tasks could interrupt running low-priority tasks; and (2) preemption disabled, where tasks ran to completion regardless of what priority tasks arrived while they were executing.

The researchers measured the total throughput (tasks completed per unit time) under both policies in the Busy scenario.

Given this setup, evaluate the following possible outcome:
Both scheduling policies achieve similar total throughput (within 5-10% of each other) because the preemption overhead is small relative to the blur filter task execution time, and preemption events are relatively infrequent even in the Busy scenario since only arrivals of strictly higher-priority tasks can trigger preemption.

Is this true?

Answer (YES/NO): NO